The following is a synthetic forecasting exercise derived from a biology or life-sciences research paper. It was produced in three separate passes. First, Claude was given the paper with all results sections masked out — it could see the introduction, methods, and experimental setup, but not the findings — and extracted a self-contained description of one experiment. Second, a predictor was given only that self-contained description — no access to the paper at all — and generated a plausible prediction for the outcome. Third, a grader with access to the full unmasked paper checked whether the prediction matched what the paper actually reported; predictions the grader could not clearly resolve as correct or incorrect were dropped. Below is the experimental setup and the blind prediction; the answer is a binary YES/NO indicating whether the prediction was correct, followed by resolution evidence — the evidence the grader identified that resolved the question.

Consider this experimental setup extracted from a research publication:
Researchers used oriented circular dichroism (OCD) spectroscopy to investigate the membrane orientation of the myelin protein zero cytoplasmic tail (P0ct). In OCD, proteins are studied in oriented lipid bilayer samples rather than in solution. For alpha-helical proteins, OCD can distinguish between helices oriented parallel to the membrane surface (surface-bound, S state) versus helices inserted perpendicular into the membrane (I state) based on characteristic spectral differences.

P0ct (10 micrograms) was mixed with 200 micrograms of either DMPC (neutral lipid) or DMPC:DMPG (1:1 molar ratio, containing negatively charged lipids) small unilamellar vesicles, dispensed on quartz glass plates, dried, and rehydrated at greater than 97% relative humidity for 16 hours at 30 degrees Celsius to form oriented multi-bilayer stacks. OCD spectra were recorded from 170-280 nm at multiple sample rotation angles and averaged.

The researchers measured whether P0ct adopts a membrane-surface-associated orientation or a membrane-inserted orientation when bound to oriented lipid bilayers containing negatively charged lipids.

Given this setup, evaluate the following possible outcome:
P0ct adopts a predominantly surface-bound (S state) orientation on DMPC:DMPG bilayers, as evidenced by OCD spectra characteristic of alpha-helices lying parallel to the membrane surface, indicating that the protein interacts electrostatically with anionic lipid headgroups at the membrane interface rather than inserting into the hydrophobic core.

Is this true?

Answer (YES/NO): NO